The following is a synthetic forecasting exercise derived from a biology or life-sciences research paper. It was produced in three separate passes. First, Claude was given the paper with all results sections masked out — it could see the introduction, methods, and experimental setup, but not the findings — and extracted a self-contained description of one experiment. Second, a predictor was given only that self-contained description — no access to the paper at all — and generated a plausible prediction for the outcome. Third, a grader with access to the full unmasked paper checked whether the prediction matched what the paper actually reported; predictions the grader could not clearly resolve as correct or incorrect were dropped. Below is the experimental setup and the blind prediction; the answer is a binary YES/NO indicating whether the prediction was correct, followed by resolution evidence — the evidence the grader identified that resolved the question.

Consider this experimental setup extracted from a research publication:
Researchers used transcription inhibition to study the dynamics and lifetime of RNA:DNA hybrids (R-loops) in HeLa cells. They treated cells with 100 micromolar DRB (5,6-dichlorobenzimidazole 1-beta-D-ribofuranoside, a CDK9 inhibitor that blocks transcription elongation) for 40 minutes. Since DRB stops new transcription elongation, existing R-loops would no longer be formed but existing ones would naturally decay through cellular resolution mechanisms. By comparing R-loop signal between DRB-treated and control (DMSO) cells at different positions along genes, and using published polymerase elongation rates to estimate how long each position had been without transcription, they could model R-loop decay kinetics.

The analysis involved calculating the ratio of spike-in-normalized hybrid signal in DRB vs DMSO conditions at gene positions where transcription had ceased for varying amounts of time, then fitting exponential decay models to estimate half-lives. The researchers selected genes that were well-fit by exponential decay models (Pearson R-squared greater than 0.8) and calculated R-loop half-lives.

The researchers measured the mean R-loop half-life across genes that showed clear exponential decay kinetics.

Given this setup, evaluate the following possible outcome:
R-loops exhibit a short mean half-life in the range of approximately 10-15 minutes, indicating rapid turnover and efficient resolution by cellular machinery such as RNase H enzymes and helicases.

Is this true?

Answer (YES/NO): YES